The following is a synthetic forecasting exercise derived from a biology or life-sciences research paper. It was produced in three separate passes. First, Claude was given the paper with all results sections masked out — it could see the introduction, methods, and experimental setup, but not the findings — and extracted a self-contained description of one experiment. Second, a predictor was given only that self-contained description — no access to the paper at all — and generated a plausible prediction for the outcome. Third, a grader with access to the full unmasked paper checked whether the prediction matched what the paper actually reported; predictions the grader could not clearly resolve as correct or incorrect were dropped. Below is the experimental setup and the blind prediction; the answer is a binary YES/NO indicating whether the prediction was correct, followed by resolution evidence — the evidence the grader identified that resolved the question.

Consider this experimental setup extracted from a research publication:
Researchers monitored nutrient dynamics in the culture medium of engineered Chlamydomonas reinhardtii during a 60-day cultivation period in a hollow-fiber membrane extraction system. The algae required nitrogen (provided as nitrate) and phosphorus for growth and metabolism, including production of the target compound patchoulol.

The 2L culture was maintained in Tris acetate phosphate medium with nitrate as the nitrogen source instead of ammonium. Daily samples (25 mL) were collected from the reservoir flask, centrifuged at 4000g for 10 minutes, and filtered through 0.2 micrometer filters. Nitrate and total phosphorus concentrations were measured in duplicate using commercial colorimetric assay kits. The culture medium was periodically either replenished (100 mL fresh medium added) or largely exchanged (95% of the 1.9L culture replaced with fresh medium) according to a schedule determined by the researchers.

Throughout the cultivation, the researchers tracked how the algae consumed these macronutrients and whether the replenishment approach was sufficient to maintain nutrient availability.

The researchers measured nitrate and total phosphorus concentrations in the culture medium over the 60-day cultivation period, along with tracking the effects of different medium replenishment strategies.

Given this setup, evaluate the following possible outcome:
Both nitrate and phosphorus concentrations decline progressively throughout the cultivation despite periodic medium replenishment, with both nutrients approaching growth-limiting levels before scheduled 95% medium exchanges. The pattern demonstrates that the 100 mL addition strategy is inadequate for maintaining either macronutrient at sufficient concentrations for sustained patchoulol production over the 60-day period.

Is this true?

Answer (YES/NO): NO